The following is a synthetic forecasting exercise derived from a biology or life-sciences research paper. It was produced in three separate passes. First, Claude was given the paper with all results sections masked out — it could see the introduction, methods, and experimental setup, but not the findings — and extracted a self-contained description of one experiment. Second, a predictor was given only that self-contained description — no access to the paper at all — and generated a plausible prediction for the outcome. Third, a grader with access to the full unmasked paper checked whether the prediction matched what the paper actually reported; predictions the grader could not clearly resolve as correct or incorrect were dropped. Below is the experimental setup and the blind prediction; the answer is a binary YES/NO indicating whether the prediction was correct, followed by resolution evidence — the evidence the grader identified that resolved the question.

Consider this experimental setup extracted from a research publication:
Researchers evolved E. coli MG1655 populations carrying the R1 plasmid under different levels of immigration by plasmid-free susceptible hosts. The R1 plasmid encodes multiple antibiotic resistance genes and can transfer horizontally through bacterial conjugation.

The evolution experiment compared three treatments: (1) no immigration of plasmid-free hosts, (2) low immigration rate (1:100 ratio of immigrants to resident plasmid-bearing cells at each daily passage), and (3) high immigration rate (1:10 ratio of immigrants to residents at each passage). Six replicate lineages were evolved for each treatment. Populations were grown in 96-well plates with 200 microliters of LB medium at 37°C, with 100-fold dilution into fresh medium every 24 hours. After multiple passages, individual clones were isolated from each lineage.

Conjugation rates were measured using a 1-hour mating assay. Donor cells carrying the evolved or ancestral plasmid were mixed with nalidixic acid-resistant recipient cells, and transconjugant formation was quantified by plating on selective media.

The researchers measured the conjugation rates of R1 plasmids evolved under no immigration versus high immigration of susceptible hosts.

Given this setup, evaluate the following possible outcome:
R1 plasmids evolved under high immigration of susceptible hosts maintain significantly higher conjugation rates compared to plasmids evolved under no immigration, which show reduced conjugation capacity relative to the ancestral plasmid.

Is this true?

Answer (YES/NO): NO